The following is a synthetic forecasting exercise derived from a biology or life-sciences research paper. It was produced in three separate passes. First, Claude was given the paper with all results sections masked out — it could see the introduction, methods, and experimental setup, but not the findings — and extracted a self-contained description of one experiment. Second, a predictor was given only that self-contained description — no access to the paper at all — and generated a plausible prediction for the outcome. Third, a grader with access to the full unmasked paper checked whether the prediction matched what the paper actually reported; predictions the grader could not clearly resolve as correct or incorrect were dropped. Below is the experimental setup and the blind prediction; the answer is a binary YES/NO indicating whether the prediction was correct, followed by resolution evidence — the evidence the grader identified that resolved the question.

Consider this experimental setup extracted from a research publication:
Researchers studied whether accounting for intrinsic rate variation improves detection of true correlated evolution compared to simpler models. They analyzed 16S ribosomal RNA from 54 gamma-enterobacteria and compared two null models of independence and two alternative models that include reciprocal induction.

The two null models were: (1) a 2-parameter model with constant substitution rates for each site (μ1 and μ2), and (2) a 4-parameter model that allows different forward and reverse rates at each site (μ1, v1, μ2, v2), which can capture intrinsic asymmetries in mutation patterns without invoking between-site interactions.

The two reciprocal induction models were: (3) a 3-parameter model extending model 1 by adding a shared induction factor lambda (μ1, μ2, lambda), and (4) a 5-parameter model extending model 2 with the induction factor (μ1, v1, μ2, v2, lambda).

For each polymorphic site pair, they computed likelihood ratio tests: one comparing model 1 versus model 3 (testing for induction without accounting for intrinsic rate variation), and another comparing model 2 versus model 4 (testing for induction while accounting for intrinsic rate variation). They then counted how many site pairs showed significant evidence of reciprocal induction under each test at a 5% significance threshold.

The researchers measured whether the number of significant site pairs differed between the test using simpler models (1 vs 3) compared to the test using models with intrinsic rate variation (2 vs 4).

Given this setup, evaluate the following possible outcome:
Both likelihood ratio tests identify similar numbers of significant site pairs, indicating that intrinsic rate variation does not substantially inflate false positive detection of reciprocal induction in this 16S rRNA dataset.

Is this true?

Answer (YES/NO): NO